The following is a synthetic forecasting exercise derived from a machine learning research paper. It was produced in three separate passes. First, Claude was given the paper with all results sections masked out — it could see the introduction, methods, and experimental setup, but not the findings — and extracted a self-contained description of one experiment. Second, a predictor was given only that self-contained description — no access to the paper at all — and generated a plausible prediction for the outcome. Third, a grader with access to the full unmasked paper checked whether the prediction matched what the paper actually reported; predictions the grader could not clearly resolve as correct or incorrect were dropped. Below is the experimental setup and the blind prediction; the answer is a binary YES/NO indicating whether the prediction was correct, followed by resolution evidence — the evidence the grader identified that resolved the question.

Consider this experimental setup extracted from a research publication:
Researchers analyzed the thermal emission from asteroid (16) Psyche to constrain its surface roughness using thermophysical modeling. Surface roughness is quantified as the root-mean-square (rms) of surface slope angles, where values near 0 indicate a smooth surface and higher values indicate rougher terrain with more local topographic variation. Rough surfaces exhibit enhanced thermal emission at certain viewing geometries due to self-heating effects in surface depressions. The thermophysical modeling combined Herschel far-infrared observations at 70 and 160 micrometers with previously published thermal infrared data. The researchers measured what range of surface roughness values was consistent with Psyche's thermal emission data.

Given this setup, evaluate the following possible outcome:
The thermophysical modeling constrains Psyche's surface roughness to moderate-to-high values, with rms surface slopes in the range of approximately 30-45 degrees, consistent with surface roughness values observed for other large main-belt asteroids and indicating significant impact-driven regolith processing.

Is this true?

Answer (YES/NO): NO